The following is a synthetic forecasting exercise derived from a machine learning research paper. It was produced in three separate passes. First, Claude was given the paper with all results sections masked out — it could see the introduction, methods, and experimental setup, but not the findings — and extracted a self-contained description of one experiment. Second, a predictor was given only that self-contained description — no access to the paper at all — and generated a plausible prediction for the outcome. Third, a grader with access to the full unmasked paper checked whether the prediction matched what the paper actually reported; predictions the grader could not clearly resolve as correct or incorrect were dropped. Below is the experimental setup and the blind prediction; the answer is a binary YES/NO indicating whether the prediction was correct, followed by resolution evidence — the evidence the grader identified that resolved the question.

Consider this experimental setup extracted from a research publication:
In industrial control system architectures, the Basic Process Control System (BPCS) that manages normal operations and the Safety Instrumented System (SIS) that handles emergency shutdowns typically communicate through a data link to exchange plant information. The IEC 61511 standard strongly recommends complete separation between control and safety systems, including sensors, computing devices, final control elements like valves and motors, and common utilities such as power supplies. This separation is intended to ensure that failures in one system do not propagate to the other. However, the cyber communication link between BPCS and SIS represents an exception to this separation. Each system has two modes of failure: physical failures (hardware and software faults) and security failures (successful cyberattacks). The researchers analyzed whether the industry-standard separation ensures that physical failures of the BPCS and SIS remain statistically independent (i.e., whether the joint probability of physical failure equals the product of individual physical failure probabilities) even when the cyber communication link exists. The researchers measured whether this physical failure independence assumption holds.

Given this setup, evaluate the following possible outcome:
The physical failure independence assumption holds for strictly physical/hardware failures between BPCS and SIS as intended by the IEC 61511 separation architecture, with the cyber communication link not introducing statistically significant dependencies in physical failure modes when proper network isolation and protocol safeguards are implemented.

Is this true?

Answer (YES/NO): YES